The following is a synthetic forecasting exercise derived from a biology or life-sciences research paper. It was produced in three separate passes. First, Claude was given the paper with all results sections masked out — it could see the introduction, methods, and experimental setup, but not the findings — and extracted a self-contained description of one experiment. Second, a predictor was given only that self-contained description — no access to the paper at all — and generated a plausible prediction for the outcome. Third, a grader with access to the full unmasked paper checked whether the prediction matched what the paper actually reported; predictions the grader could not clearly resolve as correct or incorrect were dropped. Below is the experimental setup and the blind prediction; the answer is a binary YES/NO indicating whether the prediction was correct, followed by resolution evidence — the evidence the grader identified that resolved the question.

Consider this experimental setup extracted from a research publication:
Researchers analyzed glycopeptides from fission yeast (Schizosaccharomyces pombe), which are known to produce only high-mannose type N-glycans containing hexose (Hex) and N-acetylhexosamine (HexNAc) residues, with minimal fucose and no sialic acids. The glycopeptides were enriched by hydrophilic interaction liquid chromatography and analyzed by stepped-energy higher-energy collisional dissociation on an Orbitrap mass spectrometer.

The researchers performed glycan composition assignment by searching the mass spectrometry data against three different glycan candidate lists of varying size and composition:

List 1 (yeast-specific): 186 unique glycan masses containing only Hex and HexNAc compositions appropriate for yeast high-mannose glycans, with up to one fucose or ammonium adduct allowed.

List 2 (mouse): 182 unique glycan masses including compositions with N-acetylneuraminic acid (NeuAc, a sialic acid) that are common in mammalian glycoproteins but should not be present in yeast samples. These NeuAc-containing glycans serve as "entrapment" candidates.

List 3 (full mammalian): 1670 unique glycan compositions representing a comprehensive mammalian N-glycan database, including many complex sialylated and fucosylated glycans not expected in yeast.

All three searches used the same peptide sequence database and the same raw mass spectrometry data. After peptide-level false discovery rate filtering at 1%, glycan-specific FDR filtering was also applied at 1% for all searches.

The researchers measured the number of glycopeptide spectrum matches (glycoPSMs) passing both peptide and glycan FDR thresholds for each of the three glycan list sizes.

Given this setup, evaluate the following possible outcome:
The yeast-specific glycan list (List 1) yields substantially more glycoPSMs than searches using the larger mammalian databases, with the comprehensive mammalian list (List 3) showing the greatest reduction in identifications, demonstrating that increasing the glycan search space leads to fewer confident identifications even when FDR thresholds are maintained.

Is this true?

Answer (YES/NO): NO